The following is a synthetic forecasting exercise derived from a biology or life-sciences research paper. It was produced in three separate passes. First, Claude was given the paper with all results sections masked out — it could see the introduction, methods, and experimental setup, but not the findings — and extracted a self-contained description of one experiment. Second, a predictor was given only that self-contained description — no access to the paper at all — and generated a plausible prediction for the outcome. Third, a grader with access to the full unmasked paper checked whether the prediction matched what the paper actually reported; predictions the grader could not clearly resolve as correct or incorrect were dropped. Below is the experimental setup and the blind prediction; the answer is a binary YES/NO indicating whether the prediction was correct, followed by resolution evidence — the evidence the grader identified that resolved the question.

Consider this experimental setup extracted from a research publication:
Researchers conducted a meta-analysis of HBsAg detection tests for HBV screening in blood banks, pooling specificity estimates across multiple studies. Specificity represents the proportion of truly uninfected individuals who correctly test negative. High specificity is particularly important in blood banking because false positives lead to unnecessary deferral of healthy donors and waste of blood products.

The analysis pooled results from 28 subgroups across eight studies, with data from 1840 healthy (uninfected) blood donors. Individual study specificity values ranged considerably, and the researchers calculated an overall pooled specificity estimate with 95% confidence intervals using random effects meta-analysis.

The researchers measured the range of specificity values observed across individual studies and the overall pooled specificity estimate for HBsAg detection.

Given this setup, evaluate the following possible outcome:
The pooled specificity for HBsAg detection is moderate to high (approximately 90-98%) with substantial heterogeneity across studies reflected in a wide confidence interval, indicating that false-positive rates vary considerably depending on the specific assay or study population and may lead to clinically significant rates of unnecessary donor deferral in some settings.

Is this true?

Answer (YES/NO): NO